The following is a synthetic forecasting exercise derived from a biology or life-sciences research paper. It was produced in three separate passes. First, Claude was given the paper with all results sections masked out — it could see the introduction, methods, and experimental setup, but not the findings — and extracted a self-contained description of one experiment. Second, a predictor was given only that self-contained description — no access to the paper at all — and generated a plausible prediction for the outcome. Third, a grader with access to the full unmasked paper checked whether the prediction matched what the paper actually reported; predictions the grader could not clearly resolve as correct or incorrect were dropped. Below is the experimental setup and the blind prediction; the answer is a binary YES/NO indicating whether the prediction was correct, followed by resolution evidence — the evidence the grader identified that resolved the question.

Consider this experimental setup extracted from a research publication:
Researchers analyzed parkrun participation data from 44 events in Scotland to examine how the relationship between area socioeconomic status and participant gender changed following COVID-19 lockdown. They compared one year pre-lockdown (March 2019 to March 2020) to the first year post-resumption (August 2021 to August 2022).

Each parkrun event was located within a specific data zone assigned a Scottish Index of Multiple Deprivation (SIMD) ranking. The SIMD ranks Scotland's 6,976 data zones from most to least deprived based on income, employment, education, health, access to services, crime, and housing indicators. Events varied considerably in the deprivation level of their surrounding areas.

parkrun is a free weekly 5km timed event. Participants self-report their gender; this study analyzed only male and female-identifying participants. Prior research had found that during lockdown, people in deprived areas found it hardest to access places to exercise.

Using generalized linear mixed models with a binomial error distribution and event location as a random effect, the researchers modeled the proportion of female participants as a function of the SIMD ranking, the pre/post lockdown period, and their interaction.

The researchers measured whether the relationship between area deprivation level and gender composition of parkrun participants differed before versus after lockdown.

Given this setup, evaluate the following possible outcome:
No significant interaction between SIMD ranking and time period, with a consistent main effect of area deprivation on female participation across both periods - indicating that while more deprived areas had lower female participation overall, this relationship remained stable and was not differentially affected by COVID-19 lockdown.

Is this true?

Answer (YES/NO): NO